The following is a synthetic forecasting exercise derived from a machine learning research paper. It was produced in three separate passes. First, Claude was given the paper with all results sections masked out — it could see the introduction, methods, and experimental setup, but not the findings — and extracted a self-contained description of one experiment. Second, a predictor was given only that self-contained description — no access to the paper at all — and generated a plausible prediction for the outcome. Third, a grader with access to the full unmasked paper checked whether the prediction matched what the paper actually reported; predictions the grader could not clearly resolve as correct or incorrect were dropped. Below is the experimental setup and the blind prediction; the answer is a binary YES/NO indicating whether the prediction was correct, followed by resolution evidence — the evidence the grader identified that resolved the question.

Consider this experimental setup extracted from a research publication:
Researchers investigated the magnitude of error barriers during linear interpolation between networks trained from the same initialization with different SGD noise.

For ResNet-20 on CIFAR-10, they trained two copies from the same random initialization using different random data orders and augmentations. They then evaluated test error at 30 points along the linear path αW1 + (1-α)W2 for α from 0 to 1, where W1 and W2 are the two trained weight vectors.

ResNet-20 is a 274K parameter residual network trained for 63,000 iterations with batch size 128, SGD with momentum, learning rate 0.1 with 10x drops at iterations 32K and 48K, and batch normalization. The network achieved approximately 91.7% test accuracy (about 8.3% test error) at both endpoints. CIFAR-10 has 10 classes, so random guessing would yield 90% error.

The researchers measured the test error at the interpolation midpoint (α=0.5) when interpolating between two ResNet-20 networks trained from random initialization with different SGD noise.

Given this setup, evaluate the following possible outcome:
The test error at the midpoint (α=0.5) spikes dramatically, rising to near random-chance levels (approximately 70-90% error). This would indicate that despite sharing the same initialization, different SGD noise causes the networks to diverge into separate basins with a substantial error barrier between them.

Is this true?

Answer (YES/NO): YES